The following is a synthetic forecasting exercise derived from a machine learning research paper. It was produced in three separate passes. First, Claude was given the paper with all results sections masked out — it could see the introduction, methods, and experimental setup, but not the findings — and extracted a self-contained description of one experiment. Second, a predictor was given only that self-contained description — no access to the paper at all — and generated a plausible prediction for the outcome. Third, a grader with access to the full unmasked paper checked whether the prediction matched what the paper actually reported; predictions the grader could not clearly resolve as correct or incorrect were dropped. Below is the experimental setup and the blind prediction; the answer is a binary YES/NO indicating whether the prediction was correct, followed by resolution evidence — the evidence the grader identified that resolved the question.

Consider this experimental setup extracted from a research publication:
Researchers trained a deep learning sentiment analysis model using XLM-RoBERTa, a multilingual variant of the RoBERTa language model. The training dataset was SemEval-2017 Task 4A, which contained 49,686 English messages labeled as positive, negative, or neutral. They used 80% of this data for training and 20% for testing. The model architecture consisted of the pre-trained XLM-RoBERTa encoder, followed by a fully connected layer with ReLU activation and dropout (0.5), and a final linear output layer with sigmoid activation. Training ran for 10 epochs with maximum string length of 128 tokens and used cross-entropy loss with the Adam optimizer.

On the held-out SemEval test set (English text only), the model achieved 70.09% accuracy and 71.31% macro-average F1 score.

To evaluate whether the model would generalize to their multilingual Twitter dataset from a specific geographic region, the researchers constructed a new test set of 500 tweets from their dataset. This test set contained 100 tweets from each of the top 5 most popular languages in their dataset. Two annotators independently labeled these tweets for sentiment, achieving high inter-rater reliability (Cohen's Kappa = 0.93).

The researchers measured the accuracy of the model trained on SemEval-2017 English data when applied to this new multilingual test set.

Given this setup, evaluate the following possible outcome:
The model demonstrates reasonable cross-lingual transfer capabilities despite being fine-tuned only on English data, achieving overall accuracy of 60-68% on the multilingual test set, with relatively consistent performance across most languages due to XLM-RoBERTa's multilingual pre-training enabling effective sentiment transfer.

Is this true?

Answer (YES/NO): NO